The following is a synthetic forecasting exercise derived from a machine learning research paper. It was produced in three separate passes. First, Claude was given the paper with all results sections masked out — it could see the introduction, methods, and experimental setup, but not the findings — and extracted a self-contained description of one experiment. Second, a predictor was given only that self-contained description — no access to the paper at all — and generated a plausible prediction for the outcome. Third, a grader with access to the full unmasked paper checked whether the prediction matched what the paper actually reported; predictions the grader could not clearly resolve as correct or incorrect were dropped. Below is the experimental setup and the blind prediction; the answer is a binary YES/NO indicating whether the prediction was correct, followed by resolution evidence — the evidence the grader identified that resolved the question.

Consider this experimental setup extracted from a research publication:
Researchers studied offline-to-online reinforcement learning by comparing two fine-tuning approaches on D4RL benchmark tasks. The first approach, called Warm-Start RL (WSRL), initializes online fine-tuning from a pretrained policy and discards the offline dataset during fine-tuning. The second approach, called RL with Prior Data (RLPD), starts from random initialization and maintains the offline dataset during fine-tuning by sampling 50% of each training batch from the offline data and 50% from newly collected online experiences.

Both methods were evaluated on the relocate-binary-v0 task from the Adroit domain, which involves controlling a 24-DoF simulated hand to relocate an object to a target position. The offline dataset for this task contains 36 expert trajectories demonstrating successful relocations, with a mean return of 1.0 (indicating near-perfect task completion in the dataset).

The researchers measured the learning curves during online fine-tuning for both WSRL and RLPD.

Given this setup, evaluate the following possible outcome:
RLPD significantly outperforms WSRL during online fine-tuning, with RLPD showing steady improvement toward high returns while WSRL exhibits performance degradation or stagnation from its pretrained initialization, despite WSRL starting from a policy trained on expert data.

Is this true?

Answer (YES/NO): YES